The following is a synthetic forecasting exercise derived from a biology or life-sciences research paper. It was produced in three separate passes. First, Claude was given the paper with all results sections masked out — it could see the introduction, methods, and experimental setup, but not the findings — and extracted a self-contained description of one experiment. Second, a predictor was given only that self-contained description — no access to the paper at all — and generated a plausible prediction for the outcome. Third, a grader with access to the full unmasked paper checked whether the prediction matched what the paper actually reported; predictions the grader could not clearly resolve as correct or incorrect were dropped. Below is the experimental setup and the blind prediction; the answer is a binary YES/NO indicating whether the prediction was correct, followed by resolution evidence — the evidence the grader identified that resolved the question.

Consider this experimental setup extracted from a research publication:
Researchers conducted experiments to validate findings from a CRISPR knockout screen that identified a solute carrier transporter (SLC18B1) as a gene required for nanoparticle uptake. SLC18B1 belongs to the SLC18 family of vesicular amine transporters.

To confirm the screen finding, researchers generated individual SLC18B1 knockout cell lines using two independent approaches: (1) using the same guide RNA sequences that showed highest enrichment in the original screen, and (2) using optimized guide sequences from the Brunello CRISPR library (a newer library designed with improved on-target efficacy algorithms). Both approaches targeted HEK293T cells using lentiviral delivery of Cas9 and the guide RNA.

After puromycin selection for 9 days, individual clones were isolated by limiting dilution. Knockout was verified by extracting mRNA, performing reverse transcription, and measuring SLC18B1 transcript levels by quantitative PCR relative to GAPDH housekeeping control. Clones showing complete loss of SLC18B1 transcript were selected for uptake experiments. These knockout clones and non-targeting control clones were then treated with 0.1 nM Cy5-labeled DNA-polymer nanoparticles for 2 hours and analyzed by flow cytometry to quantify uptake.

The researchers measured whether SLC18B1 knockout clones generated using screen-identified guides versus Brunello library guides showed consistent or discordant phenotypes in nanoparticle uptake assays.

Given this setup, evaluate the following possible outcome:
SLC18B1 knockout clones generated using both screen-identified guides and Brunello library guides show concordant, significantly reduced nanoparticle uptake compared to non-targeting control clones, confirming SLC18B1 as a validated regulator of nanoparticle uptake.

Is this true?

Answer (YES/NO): YES